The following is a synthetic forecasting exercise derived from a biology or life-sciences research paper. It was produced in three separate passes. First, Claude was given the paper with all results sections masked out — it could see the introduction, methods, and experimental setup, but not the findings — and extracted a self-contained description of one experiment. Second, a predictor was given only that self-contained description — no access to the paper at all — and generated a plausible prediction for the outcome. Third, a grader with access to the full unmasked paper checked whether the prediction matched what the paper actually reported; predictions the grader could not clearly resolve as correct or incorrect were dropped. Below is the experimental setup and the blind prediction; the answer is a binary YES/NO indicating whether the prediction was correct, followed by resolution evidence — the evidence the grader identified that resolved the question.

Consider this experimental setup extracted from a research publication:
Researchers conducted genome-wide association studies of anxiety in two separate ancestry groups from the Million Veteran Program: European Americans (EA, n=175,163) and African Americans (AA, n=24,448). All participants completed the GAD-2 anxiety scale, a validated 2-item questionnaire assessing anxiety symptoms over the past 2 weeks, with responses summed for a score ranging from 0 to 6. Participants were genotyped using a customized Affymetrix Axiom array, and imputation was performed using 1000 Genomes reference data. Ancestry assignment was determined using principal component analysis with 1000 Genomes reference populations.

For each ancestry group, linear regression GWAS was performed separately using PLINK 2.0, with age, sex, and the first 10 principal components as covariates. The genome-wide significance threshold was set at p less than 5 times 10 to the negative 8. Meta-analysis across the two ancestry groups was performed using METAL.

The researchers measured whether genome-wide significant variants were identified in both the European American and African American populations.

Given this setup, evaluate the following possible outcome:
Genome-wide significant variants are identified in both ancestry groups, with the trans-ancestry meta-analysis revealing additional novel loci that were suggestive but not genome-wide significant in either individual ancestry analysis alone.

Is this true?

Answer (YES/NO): NO